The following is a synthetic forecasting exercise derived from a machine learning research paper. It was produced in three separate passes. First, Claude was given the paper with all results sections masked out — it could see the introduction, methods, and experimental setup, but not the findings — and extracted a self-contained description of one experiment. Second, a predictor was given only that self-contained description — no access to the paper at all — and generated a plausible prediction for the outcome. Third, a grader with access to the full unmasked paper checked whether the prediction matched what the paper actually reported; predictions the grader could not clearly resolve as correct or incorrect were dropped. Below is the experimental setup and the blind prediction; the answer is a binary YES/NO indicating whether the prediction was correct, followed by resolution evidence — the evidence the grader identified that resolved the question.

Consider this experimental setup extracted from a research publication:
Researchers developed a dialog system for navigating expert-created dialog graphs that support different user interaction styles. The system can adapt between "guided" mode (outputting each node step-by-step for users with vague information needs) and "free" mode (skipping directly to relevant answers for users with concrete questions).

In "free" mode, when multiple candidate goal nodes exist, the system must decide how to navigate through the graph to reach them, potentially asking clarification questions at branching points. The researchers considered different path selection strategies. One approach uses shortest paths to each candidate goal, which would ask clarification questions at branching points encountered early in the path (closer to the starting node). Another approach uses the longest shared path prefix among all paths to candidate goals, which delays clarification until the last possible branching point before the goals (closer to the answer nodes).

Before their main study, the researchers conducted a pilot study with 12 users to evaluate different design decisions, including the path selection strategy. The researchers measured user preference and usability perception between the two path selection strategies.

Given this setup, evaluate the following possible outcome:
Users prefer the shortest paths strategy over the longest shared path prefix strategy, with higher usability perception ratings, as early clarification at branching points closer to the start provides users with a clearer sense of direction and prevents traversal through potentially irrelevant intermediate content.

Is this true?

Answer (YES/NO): NO